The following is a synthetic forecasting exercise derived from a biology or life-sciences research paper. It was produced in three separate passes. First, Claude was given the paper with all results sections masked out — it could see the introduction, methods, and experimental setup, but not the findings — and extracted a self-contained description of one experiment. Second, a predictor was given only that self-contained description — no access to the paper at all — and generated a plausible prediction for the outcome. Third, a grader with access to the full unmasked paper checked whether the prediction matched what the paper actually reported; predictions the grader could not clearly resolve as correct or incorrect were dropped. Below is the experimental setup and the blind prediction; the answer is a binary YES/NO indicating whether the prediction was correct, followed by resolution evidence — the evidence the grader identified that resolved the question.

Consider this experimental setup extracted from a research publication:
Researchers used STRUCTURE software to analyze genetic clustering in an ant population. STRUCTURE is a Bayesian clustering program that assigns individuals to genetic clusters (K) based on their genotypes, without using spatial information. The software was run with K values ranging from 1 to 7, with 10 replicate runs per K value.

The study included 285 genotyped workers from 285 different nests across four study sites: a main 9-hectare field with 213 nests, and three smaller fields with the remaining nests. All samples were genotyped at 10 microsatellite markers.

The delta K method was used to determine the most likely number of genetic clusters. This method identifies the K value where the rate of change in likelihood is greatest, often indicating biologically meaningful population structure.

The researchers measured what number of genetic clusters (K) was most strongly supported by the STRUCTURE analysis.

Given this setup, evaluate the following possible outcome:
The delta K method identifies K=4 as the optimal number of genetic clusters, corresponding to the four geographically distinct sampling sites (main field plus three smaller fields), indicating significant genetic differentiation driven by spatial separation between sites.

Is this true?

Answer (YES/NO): NO